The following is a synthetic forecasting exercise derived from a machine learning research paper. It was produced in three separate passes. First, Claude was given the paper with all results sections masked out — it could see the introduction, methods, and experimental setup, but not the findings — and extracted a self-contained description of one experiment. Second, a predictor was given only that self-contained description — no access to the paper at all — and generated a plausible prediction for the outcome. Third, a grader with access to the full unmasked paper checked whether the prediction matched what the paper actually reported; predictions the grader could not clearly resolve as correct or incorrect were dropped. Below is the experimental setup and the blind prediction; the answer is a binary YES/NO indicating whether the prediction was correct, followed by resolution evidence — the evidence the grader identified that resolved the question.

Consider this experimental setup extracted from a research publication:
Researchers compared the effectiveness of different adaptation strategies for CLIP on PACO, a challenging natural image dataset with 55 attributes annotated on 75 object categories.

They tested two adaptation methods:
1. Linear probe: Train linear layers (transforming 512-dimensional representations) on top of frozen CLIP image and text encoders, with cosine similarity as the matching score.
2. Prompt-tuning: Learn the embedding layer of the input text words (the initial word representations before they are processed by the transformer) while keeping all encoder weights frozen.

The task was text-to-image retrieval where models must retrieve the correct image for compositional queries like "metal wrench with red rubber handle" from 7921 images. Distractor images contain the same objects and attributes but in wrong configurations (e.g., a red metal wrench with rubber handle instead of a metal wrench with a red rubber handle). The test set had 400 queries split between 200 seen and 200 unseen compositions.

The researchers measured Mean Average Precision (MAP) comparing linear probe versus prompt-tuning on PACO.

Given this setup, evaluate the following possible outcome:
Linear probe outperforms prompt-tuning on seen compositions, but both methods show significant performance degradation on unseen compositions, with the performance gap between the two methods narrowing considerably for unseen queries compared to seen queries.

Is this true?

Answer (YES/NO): YES